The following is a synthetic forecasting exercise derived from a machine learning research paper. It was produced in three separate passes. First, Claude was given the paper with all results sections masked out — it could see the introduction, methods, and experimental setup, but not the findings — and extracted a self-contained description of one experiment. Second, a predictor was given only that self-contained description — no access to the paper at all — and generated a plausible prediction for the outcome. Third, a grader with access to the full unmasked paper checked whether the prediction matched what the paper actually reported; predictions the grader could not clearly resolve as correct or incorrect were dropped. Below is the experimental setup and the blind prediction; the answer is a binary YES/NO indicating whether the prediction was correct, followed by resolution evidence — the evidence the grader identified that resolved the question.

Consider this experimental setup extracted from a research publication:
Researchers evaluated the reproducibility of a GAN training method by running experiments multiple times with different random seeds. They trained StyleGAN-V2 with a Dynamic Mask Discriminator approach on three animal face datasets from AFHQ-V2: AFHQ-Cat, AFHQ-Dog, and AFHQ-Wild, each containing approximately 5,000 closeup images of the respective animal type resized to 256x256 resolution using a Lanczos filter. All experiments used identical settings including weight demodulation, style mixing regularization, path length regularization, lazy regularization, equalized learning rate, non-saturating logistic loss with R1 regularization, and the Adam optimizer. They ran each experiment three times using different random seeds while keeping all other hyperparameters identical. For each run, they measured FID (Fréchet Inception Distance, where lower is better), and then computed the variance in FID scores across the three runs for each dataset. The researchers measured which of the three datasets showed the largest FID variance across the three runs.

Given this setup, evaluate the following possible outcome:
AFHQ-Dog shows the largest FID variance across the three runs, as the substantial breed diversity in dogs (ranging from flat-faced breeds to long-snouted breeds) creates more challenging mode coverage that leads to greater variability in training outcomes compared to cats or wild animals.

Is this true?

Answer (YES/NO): YES